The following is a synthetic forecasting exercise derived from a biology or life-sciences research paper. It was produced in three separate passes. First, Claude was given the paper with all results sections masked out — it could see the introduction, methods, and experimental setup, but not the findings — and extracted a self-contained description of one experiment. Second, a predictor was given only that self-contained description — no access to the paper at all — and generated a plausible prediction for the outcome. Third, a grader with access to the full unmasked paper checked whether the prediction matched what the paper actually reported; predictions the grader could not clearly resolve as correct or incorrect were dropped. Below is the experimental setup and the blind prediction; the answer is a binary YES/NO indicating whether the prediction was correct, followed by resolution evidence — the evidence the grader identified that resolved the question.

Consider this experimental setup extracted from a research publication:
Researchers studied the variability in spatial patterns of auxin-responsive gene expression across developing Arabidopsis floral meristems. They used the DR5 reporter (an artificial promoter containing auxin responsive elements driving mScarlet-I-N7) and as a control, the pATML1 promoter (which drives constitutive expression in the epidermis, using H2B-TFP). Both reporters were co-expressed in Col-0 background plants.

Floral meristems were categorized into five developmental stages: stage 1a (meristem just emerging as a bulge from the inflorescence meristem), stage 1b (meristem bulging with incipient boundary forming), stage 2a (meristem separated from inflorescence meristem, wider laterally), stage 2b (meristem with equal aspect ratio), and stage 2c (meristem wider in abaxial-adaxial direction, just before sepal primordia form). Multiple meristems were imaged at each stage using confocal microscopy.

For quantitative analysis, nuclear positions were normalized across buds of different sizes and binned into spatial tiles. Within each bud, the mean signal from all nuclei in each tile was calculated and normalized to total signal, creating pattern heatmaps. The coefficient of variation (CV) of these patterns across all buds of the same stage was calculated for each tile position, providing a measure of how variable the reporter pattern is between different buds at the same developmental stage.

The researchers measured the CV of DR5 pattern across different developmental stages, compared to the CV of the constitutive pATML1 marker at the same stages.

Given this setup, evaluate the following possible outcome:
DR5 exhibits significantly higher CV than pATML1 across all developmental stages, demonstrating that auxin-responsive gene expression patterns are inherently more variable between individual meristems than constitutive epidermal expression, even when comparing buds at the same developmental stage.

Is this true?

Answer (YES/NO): YES